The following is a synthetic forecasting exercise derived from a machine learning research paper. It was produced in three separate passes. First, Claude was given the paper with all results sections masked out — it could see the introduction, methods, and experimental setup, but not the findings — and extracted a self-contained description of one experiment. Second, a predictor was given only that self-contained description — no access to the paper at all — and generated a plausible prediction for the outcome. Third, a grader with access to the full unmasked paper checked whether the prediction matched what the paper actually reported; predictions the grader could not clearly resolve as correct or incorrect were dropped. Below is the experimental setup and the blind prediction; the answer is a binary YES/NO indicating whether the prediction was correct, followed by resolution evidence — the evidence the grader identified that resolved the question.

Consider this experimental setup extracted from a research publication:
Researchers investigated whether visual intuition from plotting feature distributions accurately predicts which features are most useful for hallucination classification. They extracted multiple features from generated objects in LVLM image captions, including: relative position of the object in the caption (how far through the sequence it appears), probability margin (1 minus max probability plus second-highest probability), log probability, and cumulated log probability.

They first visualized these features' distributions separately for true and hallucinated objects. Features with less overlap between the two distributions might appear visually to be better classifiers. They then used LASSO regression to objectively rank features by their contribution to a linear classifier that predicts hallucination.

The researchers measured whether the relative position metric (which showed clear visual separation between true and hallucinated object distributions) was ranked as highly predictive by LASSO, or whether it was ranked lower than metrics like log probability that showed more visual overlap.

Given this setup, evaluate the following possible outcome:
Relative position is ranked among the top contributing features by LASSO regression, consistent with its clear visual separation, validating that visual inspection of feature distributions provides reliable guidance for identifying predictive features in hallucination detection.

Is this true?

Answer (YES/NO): NO